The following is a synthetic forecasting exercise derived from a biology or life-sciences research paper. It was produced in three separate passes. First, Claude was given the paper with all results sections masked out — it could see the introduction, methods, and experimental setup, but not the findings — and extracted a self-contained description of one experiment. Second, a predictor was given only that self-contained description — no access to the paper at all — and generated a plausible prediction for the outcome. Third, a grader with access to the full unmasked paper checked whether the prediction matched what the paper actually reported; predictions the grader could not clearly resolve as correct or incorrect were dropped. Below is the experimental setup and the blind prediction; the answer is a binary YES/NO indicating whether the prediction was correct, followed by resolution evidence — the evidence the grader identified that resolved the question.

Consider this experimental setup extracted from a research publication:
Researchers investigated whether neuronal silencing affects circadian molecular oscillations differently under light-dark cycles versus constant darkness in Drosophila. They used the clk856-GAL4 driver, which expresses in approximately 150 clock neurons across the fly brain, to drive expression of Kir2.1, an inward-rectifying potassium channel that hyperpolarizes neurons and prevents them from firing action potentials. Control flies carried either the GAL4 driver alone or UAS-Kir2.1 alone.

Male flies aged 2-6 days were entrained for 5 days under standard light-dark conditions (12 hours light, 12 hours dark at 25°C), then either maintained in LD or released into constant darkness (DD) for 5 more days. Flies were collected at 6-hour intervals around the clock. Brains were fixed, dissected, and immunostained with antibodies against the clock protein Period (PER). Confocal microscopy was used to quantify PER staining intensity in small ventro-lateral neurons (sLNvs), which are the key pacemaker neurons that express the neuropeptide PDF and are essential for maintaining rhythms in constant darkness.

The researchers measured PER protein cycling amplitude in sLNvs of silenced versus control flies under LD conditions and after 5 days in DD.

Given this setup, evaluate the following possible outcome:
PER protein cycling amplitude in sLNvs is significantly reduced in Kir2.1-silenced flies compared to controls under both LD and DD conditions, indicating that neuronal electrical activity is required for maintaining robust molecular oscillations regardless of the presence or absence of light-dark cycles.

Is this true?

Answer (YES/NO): NO